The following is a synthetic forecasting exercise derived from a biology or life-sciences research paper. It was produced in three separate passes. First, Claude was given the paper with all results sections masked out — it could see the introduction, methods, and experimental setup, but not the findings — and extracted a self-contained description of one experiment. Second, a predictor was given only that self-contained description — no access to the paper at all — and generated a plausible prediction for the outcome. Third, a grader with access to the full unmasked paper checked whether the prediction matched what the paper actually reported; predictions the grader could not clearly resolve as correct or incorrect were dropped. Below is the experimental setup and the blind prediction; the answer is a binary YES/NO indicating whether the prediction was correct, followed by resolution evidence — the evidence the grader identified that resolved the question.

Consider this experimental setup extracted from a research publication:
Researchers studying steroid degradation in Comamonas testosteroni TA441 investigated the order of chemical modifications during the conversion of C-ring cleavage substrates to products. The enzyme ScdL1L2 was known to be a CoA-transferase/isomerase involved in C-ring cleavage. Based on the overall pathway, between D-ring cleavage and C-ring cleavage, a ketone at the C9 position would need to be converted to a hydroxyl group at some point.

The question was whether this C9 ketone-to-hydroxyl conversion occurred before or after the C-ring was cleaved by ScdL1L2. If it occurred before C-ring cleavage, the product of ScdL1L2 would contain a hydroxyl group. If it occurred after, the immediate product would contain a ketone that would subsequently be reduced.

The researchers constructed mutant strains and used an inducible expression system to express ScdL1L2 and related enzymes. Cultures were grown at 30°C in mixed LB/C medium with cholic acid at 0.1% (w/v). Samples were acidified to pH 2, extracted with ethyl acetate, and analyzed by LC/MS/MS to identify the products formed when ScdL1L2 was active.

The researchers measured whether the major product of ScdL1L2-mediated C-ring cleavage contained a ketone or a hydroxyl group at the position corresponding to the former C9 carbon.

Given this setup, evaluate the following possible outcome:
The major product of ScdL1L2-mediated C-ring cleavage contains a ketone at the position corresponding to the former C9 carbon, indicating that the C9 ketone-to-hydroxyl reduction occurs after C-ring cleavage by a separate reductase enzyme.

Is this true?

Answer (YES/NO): NO